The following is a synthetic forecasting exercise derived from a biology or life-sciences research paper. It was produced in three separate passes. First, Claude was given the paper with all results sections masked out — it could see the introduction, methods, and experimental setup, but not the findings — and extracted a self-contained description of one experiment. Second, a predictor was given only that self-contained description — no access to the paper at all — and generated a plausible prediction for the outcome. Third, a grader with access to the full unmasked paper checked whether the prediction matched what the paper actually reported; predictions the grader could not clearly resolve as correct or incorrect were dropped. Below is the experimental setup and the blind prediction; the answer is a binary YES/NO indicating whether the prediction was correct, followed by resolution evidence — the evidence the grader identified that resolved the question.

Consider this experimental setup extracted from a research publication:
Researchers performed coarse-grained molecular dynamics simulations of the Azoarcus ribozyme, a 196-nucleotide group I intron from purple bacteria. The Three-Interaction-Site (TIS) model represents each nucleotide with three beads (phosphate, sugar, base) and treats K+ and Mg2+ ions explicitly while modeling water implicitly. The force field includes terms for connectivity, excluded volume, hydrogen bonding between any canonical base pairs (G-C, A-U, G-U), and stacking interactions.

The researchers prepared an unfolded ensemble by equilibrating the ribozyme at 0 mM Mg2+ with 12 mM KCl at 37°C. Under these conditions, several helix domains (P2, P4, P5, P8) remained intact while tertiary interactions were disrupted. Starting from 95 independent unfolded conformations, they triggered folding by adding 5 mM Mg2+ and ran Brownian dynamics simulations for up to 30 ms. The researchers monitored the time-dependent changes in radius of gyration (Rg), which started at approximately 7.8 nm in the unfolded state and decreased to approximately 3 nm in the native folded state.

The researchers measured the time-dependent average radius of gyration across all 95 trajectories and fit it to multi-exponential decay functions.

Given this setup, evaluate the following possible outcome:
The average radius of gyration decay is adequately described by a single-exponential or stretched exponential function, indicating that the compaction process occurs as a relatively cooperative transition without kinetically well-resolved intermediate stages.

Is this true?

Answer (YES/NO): NO